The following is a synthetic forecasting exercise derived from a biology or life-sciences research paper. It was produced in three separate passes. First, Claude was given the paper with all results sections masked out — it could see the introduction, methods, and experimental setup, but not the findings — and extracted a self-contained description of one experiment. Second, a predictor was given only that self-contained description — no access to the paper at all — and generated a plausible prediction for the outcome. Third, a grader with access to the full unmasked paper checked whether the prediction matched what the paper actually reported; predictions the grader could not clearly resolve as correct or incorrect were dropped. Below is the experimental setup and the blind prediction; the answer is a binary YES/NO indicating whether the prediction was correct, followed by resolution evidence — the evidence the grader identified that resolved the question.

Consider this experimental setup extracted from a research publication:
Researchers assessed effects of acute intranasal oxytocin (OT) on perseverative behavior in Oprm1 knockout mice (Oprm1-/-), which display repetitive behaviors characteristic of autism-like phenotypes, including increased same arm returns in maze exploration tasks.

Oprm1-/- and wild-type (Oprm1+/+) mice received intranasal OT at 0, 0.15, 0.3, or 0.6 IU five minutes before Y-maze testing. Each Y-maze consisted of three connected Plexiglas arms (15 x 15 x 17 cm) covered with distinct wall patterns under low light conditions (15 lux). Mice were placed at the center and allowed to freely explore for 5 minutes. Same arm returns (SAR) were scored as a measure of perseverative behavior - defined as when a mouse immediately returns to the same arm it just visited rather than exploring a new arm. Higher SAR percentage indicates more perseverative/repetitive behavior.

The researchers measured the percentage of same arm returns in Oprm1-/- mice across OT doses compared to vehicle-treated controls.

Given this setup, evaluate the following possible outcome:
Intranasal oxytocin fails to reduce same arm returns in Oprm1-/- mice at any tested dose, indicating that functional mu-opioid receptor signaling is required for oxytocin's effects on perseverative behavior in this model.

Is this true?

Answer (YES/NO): NO